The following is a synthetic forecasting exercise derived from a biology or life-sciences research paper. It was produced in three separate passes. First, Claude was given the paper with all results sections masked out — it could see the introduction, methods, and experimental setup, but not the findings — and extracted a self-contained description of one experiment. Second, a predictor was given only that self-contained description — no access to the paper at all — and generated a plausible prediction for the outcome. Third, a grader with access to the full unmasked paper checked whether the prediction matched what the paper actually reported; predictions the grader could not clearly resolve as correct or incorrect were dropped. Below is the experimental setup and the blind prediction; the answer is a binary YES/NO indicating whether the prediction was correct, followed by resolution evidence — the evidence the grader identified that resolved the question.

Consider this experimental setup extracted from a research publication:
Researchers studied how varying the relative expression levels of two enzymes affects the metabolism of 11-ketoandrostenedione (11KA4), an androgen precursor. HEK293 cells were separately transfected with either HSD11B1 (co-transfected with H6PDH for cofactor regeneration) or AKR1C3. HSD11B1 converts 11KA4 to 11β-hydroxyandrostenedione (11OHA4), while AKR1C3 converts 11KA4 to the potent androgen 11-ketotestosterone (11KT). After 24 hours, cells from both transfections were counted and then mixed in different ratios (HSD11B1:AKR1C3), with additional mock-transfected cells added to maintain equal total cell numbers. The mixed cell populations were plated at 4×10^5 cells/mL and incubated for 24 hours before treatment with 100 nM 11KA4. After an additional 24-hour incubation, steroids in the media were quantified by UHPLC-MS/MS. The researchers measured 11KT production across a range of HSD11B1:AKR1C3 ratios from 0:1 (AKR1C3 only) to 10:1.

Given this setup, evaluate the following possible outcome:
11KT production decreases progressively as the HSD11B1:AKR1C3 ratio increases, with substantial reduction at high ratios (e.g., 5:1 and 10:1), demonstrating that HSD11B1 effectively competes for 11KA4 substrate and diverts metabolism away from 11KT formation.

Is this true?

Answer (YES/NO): NO